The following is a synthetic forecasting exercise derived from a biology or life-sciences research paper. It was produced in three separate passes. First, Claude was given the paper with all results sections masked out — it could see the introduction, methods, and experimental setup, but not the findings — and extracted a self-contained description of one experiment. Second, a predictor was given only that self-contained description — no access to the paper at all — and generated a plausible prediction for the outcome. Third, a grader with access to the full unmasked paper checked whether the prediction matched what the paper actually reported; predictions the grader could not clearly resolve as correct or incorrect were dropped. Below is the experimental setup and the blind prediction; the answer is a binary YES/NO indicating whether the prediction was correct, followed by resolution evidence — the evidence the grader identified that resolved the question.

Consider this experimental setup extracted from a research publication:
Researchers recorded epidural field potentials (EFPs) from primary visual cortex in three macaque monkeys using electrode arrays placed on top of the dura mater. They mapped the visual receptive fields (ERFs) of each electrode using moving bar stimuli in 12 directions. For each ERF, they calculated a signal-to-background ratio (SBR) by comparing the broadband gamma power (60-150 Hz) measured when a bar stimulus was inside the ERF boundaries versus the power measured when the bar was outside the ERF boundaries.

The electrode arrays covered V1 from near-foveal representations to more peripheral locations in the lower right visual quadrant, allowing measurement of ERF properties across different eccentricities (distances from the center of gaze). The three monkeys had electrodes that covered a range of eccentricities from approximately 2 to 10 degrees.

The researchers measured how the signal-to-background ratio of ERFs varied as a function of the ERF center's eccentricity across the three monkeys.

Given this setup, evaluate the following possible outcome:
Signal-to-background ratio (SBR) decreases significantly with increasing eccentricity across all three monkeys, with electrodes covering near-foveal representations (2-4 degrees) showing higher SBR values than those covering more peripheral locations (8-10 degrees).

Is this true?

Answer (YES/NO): YES